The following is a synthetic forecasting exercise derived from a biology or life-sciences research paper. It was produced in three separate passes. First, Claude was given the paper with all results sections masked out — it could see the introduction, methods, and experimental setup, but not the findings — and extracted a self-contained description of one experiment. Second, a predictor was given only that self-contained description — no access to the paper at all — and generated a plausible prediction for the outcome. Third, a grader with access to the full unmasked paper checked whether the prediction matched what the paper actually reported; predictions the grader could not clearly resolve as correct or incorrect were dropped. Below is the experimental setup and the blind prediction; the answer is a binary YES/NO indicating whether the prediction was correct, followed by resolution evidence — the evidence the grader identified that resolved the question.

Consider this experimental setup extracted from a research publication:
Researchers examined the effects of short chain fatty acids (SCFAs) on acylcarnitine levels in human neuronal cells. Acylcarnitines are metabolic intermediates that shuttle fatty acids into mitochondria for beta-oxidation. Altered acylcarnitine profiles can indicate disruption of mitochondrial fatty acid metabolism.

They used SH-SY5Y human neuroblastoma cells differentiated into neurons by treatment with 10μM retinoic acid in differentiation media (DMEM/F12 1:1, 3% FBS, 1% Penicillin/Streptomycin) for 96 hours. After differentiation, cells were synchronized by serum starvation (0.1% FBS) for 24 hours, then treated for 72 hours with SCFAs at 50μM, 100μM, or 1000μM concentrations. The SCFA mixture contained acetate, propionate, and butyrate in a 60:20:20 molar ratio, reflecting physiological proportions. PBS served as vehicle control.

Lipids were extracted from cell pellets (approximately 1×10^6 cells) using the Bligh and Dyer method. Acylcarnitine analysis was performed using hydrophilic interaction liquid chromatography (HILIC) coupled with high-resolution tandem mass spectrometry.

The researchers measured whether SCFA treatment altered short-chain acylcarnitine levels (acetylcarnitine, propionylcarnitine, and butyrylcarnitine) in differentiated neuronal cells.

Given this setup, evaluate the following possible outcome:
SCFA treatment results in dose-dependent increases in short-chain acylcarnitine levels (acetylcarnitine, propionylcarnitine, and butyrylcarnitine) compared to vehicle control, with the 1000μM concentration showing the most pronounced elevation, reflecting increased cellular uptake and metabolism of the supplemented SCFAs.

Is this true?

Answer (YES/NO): NO